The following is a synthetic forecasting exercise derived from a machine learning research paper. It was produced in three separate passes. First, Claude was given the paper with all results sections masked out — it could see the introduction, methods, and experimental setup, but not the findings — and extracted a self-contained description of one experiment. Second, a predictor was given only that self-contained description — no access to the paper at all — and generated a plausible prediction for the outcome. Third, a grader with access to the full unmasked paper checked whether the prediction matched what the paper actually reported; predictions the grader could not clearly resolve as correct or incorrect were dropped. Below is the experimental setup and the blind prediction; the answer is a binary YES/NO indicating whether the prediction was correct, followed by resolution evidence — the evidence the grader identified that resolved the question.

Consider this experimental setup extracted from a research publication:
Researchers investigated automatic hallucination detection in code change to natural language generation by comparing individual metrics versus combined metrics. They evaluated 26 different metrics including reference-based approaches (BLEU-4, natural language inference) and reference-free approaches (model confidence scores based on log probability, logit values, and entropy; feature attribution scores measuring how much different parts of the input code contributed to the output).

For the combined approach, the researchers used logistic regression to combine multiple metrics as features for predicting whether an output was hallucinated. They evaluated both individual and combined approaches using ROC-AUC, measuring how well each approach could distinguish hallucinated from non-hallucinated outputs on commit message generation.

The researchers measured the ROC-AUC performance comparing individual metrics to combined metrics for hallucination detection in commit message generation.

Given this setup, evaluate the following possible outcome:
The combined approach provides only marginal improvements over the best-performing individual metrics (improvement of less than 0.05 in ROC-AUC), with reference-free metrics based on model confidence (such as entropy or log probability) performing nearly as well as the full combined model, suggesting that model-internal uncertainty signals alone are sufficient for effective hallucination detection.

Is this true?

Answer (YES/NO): NO